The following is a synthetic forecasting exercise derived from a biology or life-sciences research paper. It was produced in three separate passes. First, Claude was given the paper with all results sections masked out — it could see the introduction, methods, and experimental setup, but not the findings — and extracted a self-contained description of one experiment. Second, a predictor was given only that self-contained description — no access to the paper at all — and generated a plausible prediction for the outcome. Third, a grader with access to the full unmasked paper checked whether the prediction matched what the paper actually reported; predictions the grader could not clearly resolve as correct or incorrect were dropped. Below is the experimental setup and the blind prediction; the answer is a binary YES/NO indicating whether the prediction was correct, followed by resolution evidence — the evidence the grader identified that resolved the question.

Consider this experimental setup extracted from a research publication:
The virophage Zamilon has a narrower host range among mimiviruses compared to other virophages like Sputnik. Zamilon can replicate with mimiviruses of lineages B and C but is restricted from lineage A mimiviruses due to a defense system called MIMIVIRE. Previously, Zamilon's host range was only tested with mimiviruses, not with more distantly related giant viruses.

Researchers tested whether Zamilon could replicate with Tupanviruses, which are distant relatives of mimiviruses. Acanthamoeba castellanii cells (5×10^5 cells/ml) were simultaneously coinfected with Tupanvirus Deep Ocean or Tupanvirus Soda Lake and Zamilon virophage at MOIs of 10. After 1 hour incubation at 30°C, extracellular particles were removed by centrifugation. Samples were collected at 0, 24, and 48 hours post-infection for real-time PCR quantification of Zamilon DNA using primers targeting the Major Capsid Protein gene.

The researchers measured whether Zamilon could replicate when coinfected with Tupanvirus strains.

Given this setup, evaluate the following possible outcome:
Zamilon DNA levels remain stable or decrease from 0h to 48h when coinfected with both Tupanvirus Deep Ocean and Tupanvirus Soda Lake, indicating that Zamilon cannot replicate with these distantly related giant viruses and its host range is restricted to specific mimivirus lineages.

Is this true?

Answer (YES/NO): NO